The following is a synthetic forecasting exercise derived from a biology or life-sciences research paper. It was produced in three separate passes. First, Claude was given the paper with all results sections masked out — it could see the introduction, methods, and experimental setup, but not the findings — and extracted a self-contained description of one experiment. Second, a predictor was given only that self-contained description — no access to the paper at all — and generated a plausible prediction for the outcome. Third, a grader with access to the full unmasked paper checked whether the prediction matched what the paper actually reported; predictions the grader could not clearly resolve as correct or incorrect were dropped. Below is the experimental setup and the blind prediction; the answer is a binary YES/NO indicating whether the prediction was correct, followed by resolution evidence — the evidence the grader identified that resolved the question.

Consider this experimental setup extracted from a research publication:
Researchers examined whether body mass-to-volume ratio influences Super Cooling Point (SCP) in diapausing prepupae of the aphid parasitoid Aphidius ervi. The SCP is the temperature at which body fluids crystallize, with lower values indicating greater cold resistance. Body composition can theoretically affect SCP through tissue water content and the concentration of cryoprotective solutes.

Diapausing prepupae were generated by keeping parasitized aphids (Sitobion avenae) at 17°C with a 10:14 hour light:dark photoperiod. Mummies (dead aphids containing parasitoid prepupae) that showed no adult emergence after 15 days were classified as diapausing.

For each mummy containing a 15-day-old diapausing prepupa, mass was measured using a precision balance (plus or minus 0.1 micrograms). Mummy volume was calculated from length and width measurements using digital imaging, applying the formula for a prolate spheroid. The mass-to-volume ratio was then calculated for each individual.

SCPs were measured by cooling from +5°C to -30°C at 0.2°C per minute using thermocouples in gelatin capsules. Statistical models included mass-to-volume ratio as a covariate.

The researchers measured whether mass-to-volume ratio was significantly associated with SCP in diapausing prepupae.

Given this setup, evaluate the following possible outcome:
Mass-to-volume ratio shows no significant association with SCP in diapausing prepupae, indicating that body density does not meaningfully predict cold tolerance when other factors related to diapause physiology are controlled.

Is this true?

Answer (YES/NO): YES